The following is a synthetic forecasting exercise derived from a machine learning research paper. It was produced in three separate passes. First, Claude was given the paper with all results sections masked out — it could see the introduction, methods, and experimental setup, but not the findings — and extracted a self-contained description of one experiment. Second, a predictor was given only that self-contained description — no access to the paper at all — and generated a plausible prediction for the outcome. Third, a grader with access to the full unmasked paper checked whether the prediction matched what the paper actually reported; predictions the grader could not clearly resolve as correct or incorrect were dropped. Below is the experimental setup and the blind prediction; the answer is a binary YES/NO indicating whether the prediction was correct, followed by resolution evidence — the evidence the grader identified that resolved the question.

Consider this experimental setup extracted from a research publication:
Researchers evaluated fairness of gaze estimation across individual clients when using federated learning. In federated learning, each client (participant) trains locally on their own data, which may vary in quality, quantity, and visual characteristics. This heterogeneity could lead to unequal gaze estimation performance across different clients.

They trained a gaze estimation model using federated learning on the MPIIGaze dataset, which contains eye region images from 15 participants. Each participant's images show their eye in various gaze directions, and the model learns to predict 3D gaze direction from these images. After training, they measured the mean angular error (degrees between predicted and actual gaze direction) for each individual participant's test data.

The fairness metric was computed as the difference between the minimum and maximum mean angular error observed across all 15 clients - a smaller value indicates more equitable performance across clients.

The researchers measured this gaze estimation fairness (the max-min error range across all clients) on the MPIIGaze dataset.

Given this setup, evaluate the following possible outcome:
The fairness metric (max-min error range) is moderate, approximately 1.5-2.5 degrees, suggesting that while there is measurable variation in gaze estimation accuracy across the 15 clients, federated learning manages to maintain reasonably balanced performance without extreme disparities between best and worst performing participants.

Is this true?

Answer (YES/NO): NO